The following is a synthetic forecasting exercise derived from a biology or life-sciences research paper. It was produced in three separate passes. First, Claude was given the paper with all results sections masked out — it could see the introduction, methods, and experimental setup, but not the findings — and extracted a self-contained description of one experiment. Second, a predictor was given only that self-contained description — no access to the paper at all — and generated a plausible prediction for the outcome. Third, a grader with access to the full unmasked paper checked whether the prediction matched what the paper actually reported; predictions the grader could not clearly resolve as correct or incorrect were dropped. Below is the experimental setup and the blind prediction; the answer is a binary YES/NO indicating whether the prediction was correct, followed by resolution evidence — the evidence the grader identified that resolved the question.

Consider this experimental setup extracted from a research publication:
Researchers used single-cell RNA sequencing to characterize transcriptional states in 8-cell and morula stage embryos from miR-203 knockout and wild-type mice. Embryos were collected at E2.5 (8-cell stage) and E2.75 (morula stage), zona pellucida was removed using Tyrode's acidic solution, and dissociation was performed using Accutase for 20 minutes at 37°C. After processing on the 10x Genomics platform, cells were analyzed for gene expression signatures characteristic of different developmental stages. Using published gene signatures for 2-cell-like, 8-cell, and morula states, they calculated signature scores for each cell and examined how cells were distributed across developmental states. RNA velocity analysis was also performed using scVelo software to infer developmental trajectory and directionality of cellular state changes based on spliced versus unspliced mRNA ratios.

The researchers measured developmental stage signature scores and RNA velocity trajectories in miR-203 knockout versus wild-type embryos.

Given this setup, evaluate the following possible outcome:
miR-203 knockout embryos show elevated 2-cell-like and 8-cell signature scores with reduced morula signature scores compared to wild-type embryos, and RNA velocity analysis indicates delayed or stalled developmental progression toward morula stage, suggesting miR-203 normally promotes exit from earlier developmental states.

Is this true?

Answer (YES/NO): YES